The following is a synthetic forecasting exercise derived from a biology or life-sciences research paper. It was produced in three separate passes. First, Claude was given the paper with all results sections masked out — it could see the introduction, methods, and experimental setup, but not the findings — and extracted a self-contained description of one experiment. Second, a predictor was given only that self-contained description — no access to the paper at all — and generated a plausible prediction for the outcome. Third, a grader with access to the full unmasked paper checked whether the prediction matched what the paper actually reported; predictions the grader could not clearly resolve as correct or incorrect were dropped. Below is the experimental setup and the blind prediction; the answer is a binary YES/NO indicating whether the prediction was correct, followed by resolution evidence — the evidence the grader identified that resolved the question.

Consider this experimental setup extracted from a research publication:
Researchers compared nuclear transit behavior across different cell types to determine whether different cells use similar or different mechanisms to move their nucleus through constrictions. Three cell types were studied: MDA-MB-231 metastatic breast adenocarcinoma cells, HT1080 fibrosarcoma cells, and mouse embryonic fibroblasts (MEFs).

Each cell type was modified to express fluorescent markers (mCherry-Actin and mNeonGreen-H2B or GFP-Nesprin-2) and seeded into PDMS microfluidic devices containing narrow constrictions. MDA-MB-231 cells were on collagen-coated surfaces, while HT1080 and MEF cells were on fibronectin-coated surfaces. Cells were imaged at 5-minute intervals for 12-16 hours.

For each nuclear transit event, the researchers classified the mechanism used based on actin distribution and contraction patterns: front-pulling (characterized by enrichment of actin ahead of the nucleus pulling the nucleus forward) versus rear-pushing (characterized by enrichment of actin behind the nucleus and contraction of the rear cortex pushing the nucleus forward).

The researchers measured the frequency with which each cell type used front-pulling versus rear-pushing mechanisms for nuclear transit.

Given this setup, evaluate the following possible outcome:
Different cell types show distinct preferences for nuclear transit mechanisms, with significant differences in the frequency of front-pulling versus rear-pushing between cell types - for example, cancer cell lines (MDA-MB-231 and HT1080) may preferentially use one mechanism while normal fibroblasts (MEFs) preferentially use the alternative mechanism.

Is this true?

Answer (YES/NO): YES